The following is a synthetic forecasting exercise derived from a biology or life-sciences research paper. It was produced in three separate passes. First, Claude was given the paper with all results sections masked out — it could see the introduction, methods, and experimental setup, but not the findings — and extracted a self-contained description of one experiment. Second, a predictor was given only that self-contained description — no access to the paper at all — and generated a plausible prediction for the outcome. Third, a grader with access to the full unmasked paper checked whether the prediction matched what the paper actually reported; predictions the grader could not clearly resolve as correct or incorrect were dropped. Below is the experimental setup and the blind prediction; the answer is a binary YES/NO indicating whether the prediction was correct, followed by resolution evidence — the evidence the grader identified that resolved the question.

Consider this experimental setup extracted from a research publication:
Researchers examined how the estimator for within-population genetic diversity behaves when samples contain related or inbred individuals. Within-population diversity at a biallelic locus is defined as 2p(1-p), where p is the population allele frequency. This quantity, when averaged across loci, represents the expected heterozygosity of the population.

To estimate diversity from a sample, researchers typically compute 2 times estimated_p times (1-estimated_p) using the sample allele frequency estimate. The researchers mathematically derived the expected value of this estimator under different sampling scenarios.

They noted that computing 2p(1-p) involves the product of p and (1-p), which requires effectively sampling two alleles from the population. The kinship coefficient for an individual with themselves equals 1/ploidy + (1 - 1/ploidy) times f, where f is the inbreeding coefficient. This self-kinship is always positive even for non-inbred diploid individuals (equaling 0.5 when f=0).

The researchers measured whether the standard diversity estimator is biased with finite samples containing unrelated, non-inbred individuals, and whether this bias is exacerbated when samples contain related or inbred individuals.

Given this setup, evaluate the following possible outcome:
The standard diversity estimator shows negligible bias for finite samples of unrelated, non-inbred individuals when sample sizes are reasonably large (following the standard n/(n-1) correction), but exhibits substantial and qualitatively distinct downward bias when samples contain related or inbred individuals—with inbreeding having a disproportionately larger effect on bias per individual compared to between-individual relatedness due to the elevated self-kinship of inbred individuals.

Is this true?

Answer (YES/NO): NO